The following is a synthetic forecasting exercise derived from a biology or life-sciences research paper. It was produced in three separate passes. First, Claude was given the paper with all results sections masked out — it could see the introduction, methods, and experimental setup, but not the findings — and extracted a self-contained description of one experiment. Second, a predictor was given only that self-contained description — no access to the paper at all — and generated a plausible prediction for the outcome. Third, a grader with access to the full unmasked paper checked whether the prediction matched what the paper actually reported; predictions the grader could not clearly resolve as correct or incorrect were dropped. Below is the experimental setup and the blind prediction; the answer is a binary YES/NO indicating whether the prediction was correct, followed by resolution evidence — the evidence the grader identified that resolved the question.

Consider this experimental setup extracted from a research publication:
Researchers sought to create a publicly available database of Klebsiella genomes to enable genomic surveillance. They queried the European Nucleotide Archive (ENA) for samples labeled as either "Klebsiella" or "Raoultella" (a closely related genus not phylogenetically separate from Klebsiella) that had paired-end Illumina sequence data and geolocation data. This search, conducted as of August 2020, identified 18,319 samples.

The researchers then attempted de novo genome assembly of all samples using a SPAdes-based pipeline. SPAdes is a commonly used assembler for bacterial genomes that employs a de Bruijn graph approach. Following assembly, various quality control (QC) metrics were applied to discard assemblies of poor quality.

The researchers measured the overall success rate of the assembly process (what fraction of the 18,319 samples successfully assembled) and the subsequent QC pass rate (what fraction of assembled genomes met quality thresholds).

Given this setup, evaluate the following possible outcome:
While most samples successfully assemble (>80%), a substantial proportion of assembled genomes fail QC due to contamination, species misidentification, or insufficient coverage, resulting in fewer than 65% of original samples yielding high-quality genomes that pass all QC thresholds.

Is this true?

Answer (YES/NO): NO